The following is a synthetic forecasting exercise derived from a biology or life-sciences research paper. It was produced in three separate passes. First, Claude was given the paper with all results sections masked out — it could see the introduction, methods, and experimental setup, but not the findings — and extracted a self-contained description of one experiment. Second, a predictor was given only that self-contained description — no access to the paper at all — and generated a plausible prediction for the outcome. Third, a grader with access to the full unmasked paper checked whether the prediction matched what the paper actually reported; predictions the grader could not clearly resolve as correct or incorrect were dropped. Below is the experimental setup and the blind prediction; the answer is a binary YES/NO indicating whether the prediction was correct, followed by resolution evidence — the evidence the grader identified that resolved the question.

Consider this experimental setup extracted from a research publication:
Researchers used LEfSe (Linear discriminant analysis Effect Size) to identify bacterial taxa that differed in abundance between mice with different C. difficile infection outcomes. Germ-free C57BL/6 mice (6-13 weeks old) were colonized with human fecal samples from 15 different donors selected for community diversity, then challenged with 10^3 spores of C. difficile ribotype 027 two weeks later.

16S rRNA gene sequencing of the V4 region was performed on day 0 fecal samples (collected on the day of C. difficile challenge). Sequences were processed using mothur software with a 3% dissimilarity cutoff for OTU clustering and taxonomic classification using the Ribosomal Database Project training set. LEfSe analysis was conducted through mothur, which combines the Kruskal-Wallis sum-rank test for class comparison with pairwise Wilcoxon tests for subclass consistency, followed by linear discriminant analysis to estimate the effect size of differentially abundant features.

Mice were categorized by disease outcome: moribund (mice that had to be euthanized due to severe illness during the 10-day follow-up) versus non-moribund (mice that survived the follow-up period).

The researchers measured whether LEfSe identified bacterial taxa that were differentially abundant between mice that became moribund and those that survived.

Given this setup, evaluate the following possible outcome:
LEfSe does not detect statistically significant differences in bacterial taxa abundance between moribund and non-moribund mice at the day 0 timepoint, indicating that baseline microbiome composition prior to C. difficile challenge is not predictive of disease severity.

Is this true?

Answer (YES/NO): NO